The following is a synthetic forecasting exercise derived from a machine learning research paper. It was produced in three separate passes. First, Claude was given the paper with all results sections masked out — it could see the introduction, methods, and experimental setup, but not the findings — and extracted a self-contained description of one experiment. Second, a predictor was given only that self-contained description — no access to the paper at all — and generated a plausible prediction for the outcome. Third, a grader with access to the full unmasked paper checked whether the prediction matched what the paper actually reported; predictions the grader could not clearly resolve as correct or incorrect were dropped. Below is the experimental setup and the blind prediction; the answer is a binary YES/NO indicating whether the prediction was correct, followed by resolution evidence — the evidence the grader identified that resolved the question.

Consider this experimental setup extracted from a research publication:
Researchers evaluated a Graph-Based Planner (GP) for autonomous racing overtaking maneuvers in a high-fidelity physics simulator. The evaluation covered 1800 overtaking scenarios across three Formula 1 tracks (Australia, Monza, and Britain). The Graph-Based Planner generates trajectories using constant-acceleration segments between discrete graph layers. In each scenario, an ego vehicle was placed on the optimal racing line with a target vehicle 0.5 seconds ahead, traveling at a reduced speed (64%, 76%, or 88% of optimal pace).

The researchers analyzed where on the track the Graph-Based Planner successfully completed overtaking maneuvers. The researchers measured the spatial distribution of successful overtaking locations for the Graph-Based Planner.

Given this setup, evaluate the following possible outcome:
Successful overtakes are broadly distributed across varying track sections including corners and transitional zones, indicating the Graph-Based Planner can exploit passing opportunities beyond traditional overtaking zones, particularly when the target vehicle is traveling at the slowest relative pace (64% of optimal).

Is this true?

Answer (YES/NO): NO